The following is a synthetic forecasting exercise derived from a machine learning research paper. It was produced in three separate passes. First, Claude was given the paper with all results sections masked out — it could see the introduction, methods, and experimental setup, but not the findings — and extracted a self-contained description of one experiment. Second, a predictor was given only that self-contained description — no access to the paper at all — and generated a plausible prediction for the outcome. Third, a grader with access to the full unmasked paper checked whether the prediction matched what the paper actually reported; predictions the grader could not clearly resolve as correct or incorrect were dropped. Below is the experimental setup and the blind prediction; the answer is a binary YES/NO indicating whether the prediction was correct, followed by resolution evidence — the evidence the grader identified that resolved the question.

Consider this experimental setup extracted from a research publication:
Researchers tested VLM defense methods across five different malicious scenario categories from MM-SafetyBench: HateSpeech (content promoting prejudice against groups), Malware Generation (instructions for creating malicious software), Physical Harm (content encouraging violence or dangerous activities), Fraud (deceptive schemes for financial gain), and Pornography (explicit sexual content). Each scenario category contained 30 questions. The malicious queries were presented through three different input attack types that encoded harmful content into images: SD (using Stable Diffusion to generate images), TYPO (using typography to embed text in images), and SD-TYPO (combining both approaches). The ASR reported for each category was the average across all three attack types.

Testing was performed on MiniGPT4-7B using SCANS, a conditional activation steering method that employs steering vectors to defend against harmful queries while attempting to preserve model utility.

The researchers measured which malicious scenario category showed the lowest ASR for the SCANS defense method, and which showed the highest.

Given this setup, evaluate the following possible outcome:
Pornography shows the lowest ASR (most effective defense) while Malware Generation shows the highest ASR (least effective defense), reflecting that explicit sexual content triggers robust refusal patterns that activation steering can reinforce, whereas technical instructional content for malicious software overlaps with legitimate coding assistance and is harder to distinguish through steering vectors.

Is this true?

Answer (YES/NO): NO